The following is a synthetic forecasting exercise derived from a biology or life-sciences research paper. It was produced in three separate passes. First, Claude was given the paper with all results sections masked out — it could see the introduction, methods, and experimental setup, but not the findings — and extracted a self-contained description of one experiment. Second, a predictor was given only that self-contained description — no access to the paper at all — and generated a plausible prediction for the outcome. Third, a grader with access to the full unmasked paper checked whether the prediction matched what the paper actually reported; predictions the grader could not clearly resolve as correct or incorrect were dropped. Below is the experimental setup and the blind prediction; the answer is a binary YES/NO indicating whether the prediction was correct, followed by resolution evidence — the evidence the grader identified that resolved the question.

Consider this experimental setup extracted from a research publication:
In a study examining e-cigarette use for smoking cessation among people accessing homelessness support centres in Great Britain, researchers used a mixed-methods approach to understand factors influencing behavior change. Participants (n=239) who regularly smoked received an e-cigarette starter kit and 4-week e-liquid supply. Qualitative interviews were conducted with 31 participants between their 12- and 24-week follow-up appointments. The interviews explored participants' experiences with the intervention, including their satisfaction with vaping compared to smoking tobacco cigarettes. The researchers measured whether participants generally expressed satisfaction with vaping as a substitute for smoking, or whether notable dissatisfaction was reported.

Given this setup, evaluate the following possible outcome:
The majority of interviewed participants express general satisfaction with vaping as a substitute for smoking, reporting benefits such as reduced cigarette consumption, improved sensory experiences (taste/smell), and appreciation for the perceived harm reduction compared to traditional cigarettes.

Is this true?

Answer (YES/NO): NO